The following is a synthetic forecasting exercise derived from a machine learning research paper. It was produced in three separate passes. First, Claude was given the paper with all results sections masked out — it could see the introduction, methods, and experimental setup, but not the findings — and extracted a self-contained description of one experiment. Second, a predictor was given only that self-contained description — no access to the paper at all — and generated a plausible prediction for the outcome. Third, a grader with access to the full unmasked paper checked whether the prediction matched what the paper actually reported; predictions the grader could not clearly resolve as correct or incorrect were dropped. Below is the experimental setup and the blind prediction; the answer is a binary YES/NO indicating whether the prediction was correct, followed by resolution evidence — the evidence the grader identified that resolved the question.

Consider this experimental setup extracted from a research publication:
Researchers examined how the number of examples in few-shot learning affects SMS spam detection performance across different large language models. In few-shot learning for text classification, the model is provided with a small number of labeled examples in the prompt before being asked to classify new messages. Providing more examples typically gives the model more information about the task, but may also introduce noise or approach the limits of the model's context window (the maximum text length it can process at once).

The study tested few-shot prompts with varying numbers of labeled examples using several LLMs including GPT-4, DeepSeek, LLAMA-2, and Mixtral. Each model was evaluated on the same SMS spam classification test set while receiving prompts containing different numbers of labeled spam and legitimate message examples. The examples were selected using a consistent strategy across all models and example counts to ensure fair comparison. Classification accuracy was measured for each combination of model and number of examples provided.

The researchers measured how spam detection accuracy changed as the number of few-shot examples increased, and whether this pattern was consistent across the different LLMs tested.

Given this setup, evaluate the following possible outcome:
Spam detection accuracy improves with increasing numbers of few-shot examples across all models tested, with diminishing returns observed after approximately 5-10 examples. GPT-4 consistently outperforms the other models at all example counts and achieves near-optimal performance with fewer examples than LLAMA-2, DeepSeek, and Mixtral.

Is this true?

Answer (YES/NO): NO